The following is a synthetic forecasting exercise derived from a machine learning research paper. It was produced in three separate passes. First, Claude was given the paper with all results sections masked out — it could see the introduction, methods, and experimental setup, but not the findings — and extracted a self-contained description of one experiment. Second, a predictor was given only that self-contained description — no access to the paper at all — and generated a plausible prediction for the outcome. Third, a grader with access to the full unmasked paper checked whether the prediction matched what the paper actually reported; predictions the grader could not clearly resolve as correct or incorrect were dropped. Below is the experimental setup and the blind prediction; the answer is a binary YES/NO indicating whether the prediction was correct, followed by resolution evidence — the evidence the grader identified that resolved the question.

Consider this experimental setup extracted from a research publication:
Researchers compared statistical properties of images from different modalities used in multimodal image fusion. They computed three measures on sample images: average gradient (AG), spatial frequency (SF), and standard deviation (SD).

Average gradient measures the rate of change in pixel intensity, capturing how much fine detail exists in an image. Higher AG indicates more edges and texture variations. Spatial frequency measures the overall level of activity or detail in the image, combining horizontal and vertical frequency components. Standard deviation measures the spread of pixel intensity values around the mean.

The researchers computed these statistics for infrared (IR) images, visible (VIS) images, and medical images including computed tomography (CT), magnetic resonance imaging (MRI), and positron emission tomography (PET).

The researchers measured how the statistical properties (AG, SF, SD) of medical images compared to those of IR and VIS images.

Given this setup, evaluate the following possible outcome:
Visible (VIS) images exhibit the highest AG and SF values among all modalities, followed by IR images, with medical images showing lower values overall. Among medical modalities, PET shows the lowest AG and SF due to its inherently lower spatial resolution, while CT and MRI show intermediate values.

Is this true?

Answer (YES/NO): NO